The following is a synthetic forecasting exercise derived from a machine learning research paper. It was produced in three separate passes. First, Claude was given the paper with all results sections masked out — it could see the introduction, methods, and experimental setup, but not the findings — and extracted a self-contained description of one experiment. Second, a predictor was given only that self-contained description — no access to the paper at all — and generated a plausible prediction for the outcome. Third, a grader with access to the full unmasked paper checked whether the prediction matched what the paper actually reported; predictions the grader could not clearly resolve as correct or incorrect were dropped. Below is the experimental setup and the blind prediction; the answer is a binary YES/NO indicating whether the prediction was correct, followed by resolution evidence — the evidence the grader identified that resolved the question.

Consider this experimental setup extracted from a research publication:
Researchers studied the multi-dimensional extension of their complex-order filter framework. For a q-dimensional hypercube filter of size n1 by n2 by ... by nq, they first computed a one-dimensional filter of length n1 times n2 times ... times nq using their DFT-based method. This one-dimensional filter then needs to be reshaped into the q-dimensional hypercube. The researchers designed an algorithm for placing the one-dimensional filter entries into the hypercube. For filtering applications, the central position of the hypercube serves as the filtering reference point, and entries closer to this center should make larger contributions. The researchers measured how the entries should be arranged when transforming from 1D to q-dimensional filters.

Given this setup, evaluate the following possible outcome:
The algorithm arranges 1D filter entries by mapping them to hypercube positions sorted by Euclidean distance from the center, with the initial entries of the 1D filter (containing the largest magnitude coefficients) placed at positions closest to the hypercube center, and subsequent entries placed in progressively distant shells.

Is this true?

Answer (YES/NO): NO